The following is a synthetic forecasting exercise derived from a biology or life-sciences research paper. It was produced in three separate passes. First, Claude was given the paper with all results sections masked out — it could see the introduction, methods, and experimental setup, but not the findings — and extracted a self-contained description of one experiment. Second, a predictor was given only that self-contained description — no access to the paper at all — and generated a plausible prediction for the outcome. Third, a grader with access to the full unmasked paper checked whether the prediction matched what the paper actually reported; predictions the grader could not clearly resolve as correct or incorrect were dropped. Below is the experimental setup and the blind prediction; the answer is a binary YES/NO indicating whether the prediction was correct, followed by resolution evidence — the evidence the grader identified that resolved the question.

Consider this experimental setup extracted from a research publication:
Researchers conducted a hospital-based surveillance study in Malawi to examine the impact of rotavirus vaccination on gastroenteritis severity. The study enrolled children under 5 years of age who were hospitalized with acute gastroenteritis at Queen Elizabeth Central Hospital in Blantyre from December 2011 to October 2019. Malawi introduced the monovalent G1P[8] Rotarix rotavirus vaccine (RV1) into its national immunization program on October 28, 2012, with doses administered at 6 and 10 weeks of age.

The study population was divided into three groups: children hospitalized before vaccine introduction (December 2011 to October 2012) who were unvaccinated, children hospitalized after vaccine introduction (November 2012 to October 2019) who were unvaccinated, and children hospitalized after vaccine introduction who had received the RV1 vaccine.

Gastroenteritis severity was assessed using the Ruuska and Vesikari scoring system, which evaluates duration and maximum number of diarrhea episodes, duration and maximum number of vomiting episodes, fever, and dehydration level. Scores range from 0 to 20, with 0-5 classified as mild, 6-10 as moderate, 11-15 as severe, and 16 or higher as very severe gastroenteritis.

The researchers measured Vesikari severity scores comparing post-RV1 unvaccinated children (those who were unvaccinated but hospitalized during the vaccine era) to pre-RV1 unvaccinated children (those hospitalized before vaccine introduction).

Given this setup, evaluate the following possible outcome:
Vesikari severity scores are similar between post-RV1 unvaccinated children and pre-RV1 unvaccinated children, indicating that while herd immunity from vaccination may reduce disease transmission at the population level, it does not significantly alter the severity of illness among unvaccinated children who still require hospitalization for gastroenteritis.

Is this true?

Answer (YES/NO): YES